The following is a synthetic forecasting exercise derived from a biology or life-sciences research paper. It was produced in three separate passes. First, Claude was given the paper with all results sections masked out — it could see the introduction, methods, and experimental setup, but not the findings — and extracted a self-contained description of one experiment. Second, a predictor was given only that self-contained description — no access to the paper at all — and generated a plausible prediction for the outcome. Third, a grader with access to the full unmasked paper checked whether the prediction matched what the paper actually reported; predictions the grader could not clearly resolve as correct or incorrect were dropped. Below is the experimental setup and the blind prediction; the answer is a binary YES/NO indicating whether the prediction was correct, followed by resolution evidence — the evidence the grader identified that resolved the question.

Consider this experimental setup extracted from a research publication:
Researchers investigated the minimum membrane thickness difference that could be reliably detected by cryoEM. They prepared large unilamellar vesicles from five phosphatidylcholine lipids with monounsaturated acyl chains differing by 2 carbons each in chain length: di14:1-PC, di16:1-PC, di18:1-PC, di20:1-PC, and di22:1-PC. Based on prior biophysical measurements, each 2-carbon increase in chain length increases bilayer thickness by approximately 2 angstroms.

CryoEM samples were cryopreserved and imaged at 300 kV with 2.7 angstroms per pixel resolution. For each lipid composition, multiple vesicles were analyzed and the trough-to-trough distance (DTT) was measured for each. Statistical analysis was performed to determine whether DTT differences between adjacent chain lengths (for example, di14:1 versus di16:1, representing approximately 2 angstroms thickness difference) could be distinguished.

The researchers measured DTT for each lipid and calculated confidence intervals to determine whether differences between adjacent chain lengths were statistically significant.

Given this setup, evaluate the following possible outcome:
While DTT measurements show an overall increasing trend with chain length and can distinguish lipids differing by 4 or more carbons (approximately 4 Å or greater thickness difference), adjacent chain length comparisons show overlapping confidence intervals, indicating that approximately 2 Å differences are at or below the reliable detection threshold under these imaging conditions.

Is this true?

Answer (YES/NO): NO